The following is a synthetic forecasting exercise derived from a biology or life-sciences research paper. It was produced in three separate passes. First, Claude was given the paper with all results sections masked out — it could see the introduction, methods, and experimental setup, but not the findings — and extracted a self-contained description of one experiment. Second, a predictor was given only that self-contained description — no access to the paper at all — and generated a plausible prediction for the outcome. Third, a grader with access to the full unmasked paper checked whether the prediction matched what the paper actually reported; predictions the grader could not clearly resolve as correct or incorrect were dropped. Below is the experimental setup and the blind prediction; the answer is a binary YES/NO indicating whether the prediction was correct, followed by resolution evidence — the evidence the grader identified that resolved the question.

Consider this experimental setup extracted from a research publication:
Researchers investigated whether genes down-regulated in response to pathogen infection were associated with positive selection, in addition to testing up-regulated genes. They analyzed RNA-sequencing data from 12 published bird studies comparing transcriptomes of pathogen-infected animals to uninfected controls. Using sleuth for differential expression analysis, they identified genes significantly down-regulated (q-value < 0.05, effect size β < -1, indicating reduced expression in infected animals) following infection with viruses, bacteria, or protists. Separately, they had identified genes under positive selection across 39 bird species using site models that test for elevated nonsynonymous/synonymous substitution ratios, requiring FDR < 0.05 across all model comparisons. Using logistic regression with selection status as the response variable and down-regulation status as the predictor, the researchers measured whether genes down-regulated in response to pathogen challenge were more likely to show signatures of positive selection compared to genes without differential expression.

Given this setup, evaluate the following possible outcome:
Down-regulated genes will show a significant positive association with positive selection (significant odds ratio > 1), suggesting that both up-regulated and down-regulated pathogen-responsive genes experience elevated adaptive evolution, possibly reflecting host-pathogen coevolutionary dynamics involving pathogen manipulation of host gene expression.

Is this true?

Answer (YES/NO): NO